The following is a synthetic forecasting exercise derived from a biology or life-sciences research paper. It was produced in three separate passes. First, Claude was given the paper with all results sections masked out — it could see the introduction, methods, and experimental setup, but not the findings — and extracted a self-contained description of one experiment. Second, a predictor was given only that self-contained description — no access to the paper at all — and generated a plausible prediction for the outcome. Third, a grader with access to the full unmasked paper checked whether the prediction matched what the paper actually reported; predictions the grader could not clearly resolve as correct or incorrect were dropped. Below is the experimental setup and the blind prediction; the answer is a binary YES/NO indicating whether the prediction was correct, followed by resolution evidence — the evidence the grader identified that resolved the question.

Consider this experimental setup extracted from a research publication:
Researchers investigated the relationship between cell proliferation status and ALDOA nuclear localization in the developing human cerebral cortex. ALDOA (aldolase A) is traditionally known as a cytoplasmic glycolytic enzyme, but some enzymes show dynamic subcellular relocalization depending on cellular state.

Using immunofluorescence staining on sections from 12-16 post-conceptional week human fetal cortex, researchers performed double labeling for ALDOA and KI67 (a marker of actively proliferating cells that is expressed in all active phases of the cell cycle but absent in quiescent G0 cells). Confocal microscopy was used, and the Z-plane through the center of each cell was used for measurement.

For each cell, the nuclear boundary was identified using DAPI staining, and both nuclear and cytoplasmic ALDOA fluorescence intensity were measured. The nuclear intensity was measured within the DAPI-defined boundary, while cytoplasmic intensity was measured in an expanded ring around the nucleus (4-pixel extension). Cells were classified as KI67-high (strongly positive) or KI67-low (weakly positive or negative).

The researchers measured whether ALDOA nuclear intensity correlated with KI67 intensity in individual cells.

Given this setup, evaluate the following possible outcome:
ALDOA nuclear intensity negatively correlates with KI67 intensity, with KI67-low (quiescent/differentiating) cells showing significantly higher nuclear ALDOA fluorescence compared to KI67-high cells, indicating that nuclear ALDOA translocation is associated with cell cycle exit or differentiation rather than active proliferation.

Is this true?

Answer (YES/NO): NO